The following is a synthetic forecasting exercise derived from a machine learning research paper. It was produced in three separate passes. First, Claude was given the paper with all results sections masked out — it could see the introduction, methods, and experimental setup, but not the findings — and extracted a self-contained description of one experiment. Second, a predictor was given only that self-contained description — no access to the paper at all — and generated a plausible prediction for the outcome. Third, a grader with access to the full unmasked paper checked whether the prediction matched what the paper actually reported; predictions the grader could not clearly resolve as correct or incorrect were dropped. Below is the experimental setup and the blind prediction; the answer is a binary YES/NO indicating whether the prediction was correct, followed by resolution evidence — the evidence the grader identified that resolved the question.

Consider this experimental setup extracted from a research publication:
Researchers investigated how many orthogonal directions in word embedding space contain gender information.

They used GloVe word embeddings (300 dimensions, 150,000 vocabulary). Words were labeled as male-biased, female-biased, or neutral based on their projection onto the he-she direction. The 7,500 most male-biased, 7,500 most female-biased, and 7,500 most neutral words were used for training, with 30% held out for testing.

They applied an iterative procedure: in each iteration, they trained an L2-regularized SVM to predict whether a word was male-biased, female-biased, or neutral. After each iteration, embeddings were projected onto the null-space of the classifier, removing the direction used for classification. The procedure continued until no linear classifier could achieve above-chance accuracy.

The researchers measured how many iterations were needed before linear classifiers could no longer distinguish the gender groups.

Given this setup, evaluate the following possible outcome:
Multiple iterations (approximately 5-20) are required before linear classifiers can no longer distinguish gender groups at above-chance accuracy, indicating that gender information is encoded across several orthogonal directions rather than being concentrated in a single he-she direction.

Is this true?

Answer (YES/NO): NO